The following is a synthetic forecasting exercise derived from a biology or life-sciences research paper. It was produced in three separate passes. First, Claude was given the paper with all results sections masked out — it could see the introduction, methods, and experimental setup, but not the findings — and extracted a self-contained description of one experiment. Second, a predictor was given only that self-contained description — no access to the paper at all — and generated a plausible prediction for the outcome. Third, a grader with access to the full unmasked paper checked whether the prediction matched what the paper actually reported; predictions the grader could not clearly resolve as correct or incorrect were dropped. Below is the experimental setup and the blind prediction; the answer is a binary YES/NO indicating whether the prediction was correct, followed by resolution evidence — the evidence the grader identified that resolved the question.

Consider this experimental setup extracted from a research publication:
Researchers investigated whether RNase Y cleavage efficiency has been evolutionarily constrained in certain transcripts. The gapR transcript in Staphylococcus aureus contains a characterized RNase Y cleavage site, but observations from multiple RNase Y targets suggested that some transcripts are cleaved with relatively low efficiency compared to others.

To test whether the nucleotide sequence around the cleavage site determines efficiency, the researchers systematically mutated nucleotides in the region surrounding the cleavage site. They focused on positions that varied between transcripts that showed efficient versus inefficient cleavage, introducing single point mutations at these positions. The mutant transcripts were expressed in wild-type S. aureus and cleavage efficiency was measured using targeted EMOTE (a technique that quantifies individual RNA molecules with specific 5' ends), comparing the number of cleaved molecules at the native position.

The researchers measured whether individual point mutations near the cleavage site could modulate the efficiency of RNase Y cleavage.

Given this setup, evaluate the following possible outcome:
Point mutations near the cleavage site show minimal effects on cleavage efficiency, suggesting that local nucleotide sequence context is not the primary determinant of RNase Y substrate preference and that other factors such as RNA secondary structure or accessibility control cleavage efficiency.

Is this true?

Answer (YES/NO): NO